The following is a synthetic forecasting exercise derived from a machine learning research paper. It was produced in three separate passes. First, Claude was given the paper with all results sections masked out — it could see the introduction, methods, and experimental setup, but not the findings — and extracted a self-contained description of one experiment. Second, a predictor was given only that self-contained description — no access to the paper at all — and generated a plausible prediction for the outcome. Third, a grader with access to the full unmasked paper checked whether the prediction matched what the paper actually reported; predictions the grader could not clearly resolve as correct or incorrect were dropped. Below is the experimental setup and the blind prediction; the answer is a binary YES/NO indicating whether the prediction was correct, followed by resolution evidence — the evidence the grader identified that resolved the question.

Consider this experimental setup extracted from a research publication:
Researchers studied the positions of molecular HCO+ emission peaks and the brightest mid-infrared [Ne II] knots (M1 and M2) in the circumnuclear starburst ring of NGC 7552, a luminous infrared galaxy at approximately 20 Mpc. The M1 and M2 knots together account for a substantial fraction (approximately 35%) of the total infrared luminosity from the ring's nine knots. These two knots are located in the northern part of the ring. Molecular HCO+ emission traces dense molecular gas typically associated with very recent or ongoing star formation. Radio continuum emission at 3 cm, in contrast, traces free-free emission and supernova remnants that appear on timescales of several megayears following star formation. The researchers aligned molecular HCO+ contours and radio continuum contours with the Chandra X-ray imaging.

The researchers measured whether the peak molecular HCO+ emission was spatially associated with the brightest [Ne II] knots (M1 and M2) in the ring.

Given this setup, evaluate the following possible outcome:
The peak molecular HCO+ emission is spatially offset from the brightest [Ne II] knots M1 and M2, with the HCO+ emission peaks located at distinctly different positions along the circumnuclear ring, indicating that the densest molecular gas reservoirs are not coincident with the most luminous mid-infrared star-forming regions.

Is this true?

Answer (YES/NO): NO